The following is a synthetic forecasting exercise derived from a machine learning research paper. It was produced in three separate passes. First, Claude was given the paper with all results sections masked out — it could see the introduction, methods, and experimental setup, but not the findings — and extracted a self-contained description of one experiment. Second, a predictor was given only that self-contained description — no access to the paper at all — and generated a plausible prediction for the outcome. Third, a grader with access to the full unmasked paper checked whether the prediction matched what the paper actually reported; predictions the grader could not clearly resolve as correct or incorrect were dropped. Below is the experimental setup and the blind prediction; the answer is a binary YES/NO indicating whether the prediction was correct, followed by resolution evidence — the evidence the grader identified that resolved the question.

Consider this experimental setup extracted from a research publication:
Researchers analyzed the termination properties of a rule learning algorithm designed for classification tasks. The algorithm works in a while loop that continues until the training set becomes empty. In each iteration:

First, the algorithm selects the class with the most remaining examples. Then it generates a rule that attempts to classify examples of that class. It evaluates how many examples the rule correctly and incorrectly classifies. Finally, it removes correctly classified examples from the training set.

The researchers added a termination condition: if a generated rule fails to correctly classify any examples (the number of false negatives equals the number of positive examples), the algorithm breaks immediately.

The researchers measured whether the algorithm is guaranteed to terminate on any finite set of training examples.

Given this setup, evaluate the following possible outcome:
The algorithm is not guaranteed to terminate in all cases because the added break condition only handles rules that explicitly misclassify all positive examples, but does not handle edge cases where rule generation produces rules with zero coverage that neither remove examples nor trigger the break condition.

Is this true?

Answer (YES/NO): NO